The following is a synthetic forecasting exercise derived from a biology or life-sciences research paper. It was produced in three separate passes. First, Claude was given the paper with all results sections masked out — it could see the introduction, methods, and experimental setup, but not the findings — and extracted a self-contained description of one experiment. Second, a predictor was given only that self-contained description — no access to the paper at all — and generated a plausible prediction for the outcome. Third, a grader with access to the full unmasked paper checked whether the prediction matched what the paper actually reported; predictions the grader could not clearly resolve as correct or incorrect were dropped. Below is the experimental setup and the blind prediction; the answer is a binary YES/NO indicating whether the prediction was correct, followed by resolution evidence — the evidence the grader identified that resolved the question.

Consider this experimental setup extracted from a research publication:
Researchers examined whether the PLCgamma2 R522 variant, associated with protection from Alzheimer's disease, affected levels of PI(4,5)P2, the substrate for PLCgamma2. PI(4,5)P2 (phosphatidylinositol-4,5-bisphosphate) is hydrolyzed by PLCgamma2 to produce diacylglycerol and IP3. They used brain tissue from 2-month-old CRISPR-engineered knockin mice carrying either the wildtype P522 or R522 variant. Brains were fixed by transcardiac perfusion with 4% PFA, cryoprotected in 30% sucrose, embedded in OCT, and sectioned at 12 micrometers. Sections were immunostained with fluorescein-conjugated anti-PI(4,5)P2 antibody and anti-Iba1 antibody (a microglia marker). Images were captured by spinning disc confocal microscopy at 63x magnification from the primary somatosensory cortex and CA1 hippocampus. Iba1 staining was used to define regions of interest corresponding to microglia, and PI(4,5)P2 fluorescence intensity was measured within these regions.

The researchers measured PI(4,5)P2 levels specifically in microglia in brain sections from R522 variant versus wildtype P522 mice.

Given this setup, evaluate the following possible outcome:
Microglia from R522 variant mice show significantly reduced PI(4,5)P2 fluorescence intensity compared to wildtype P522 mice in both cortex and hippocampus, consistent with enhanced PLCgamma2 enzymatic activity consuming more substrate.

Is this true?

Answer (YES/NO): YES